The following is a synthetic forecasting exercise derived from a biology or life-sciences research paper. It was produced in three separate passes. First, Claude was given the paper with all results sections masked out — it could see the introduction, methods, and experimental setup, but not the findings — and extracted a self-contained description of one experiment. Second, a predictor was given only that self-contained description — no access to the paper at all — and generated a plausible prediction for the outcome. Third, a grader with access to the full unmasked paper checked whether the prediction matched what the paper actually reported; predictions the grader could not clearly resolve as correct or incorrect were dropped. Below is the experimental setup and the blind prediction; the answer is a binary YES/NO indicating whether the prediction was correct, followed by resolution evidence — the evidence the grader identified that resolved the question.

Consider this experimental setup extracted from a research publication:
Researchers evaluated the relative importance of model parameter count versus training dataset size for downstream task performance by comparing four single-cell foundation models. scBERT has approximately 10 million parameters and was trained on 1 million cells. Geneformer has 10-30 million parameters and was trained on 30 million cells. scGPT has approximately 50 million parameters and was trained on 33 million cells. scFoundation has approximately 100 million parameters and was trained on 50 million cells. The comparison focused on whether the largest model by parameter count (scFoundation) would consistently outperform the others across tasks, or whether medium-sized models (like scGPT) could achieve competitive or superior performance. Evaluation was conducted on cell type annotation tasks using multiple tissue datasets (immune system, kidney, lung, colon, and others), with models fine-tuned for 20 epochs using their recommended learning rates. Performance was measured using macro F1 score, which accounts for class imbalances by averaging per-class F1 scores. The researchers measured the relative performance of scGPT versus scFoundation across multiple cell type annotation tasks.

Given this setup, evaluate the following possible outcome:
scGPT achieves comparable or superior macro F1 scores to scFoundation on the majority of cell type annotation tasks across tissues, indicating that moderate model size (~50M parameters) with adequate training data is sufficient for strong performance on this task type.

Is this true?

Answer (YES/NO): YES